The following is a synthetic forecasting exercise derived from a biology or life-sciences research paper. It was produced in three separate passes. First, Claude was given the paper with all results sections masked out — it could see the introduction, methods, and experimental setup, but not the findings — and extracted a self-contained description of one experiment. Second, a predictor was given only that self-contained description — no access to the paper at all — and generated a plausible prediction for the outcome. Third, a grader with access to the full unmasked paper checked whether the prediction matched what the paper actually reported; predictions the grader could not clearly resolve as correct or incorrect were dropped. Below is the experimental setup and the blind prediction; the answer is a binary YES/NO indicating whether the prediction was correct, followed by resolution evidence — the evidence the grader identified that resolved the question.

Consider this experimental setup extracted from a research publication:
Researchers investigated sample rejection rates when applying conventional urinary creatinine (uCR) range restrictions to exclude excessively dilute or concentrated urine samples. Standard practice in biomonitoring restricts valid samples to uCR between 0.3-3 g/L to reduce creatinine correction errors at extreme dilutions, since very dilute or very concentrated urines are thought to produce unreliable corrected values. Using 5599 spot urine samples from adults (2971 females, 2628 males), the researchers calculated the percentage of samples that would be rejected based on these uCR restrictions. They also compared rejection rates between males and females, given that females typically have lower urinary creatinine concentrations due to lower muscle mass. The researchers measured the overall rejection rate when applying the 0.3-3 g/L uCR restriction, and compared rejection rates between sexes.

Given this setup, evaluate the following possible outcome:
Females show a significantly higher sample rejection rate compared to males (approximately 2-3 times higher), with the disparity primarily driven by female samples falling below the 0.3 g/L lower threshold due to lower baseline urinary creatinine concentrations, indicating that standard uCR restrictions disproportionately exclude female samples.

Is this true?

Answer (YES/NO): YES